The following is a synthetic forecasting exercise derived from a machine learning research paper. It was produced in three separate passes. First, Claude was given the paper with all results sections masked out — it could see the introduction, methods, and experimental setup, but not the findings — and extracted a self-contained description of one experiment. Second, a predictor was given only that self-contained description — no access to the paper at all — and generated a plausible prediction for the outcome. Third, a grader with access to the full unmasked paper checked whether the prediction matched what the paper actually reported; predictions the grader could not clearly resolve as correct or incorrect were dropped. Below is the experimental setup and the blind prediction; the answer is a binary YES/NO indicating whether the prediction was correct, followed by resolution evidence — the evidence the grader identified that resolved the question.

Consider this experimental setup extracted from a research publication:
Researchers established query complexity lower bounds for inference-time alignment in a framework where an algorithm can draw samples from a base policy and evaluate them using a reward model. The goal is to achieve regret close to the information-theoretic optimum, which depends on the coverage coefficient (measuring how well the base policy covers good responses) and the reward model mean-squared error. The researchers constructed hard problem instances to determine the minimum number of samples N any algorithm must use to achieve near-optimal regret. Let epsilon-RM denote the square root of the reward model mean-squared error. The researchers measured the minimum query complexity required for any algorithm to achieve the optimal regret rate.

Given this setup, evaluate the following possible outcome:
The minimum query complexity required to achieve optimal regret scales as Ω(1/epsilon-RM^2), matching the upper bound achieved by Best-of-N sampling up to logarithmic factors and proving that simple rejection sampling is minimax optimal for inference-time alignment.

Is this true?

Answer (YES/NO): NO